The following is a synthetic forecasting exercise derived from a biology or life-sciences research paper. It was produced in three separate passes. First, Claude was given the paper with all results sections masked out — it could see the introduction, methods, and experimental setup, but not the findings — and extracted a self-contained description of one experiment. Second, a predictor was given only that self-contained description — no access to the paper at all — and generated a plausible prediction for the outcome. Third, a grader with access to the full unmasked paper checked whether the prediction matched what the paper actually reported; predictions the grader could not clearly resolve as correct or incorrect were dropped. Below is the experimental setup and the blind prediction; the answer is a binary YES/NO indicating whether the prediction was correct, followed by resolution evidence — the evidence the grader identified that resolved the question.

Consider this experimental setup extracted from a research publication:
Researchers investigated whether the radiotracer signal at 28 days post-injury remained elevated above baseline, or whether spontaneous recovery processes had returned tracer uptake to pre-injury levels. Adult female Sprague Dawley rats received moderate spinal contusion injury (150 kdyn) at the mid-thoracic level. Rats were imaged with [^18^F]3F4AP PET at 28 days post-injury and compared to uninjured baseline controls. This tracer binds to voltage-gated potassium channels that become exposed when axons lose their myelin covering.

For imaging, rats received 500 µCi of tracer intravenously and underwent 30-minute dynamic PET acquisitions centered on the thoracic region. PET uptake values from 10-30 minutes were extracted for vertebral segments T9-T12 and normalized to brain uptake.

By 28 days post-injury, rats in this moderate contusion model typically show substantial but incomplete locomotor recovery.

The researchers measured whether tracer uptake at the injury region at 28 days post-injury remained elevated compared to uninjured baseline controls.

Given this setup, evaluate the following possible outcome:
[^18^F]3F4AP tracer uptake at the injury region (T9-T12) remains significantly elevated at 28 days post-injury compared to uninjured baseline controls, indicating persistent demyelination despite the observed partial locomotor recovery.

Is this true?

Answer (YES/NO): YES